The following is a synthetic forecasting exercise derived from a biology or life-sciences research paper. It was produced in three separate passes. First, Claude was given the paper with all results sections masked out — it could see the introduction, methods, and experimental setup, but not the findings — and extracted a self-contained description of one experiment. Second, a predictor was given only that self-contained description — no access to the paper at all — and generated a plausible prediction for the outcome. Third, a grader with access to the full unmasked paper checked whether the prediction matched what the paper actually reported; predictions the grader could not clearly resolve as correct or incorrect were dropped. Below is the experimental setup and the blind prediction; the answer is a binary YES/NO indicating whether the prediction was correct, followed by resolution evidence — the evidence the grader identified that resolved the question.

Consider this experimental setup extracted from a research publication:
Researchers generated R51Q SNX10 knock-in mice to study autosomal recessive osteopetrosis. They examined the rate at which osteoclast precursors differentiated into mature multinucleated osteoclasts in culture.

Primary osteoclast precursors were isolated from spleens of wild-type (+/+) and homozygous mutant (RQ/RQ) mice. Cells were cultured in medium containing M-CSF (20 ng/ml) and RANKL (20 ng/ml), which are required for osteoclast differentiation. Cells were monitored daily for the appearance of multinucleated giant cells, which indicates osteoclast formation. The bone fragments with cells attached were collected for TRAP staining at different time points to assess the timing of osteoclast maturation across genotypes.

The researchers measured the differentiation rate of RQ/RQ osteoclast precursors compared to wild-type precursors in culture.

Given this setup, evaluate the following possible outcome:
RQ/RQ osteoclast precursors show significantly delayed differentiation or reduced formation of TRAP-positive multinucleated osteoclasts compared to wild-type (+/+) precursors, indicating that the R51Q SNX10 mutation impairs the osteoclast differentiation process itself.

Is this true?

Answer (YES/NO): NO